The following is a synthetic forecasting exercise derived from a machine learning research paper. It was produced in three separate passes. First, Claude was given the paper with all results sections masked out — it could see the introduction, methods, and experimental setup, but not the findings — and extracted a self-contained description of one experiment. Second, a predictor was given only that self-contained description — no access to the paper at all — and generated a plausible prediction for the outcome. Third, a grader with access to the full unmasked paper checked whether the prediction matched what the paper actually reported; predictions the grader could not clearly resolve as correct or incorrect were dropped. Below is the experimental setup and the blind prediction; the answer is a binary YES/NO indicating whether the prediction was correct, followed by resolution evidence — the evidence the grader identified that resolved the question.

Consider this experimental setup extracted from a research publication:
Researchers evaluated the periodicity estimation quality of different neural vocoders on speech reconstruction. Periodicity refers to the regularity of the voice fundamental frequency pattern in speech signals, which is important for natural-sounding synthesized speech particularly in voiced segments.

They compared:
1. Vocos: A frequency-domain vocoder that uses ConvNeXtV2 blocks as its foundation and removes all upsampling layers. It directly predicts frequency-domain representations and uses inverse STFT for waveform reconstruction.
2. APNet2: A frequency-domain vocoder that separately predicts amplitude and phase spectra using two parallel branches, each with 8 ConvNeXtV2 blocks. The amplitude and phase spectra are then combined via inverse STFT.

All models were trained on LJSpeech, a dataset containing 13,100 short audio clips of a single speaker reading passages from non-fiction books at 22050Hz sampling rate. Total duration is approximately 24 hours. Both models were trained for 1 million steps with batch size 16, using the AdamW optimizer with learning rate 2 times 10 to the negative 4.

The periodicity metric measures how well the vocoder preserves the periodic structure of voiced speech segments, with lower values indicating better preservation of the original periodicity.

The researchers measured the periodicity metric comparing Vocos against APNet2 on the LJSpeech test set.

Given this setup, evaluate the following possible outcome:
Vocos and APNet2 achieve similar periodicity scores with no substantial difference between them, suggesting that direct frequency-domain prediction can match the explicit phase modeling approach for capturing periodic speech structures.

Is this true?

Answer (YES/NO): NO